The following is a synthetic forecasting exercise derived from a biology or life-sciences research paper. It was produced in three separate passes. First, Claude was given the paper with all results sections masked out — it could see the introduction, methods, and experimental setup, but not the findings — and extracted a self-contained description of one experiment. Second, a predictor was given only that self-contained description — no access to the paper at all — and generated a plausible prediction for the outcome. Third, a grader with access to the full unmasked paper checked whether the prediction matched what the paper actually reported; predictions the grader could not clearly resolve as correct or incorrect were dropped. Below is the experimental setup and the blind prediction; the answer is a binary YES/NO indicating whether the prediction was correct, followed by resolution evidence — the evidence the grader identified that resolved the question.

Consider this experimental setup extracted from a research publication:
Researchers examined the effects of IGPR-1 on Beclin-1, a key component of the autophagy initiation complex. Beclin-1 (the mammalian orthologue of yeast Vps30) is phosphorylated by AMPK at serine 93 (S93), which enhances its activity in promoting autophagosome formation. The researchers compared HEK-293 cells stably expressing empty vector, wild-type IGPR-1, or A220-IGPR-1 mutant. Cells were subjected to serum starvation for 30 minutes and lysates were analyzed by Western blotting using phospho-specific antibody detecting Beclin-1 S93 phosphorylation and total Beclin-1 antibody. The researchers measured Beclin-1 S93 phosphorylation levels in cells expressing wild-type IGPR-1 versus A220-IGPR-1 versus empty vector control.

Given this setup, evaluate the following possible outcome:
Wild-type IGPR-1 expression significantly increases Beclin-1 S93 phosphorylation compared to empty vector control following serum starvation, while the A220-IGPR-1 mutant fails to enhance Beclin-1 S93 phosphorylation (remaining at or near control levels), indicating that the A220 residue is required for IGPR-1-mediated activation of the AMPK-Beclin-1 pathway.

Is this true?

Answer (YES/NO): YES